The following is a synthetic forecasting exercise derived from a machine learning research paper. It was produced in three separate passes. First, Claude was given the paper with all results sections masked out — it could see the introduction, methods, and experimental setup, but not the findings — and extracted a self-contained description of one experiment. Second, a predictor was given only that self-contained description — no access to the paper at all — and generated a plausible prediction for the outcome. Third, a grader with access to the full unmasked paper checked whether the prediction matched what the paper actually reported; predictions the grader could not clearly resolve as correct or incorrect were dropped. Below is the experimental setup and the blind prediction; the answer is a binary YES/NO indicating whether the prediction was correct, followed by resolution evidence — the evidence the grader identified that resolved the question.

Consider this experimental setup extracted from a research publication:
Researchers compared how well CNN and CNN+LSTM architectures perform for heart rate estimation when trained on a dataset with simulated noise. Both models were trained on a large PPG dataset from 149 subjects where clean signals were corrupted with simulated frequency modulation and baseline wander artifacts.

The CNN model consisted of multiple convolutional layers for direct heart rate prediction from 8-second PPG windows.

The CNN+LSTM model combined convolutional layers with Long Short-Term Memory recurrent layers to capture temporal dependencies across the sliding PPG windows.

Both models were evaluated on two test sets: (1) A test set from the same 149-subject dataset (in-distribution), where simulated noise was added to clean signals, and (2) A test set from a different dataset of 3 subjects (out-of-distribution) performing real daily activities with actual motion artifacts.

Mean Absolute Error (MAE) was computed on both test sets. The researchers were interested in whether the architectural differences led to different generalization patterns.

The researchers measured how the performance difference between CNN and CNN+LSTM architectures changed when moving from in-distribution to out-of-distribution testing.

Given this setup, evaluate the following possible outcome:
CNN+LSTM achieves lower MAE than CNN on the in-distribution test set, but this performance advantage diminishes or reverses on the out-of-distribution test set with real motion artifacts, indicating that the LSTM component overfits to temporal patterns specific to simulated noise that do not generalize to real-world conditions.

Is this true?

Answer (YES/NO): NO